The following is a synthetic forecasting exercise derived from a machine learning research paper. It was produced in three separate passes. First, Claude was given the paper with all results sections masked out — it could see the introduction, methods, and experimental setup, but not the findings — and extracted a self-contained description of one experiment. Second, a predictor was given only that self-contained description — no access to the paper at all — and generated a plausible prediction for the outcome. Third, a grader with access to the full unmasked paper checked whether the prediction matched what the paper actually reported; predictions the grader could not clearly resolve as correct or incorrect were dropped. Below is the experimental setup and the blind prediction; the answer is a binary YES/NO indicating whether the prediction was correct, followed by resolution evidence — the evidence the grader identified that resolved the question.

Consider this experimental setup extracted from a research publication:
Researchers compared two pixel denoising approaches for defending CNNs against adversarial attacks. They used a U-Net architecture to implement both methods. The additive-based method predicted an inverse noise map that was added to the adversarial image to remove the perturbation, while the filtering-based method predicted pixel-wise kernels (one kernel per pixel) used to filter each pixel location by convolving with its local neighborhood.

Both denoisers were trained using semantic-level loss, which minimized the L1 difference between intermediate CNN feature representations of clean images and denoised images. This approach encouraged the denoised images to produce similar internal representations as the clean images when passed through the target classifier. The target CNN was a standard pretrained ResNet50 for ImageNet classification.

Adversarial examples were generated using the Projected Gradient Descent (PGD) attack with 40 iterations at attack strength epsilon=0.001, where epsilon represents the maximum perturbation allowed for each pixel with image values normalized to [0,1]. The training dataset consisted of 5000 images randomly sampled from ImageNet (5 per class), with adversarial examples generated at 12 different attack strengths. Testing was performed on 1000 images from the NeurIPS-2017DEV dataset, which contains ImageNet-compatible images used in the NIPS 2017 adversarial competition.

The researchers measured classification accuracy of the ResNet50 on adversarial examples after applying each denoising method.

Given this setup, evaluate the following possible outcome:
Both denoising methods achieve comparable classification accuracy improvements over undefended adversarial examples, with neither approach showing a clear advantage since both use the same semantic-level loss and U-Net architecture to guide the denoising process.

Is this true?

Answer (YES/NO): NO